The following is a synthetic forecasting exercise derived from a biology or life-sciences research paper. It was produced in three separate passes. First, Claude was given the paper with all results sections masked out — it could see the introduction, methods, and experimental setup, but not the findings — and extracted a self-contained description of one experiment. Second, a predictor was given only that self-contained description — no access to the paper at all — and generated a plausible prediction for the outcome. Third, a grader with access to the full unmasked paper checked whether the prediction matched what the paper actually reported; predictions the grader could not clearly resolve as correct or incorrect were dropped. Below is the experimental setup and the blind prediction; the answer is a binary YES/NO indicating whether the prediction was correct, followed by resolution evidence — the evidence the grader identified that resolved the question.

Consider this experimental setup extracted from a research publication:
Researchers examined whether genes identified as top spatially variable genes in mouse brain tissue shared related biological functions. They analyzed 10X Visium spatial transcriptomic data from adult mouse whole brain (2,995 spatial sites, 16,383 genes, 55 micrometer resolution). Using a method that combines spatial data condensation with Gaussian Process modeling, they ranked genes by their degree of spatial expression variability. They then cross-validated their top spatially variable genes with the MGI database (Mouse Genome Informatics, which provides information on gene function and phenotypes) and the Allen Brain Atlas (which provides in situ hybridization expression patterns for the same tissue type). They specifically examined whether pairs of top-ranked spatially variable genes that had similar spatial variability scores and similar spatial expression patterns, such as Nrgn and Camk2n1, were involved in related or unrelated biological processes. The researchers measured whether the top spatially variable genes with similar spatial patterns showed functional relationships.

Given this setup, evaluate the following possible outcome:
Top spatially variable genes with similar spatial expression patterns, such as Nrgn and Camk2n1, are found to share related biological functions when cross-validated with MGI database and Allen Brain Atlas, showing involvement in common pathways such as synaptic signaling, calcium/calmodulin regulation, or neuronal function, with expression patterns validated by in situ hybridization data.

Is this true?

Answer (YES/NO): YES